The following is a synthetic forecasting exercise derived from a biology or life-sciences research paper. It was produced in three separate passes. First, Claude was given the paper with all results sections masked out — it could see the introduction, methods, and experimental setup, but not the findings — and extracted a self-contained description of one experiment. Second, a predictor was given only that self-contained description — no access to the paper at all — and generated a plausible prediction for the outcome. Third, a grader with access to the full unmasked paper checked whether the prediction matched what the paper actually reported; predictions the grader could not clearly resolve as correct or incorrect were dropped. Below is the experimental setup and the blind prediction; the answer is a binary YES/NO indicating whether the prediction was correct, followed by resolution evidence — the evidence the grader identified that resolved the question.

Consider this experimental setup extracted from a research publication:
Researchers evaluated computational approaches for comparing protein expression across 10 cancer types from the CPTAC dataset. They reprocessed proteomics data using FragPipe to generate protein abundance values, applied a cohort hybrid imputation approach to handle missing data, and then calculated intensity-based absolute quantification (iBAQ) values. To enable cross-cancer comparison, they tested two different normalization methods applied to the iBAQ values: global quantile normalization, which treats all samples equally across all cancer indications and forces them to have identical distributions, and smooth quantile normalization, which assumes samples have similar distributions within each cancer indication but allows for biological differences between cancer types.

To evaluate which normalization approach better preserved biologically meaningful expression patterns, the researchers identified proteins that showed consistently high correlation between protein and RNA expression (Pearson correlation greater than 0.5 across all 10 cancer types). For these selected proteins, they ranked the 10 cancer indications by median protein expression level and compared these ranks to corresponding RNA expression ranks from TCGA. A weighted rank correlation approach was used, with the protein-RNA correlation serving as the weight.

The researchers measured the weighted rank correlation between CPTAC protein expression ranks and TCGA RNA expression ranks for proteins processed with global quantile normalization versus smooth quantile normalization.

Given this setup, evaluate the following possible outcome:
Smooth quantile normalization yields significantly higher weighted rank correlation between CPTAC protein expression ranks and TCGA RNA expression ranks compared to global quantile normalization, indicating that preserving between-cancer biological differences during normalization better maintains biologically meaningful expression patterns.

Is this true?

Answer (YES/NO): NO